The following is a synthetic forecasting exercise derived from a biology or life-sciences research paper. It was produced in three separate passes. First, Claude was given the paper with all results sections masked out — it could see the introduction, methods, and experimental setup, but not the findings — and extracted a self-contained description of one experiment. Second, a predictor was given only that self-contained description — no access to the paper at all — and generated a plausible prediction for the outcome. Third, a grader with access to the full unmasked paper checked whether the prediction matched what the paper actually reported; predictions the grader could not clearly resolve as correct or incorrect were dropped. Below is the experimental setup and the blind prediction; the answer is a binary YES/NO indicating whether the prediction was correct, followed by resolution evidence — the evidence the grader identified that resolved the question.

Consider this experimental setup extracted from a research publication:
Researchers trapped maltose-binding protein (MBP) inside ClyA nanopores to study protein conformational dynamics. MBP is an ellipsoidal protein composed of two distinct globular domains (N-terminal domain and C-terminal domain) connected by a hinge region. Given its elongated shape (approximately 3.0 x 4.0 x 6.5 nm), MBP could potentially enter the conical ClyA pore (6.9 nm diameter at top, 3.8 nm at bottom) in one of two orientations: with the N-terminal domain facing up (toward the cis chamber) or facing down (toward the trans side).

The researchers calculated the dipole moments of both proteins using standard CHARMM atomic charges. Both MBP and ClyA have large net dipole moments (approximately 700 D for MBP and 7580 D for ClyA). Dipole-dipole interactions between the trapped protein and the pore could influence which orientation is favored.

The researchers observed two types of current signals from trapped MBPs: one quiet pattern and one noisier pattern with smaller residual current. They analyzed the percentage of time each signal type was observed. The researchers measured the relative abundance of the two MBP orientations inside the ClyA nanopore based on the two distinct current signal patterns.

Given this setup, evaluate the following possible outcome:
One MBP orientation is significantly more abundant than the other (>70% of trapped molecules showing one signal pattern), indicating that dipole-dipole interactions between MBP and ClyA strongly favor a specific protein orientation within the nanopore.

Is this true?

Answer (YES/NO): NO